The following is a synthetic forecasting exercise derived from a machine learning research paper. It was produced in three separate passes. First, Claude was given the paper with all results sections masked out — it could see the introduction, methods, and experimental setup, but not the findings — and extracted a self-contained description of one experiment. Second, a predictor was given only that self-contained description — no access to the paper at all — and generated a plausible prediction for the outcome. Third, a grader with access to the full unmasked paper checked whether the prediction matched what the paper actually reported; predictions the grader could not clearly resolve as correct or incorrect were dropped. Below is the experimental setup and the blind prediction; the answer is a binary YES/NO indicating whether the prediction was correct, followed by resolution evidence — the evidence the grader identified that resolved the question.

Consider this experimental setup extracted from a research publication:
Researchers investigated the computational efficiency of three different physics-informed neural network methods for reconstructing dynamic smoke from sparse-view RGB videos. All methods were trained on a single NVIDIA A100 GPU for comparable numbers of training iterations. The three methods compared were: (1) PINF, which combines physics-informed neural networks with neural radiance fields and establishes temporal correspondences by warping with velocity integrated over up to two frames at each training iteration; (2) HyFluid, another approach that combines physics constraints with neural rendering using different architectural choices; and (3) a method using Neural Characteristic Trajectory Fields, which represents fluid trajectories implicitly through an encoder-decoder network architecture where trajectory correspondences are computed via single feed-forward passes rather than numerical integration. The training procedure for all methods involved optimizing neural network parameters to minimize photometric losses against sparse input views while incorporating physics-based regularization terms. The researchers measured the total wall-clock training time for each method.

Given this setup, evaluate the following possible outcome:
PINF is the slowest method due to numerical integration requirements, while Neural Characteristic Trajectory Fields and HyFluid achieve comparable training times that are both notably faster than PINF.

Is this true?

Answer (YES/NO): NO